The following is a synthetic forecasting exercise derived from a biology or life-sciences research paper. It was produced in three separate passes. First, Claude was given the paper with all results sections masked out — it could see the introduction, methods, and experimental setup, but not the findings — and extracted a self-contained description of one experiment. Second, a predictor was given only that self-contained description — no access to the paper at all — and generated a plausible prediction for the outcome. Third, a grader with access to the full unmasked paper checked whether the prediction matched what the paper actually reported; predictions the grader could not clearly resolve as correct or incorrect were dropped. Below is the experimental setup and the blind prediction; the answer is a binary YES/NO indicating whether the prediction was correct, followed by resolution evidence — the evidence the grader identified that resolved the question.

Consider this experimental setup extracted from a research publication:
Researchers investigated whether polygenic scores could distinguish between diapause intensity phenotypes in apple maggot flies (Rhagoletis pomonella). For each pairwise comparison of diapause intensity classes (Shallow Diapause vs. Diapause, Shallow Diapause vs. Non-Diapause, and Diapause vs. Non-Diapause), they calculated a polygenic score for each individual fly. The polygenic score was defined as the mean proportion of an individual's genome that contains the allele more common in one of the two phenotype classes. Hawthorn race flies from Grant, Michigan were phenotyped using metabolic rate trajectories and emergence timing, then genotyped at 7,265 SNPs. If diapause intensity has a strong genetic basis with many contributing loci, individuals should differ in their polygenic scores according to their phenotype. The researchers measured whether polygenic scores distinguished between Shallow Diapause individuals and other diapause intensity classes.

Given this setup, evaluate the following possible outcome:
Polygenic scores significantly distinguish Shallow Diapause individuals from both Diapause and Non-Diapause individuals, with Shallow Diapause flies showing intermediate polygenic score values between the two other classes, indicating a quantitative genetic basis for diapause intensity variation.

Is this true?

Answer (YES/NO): NO